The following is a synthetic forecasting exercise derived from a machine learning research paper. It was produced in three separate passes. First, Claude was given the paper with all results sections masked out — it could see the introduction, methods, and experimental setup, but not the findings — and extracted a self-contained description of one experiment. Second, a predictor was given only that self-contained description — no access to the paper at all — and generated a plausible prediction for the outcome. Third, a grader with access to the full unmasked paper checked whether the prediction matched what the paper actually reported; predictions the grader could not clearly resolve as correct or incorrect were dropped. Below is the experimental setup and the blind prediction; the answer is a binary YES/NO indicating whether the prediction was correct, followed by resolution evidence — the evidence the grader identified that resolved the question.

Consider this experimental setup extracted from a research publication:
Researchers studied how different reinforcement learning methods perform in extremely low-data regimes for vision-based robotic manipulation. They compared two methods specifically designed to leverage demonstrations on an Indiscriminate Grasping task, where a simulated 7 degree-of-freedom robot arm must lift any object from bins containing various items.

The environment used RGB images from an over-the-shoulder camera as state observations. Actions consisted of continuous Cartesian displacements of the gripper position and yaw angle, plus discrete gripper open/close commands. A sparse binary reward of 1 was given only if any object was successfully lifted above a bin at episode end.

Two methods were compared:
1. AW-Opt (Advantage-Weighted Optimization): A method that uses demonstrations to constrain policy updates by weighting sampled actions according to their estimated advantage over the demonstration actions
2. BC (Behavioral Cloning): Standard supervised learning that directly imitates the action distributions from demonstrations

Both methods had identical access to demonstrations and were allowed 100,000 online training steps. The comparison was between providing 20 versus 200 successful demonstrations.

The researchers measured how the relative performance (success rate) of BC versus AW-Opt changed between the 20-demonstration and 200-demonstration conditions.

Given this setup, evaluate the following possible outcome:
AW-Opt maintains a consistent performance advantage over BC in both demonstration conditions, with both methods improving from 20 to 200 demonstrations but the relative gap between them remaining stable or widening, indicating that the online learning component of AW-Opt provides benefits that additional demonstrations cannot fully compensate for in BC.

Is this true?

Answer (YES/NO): NO